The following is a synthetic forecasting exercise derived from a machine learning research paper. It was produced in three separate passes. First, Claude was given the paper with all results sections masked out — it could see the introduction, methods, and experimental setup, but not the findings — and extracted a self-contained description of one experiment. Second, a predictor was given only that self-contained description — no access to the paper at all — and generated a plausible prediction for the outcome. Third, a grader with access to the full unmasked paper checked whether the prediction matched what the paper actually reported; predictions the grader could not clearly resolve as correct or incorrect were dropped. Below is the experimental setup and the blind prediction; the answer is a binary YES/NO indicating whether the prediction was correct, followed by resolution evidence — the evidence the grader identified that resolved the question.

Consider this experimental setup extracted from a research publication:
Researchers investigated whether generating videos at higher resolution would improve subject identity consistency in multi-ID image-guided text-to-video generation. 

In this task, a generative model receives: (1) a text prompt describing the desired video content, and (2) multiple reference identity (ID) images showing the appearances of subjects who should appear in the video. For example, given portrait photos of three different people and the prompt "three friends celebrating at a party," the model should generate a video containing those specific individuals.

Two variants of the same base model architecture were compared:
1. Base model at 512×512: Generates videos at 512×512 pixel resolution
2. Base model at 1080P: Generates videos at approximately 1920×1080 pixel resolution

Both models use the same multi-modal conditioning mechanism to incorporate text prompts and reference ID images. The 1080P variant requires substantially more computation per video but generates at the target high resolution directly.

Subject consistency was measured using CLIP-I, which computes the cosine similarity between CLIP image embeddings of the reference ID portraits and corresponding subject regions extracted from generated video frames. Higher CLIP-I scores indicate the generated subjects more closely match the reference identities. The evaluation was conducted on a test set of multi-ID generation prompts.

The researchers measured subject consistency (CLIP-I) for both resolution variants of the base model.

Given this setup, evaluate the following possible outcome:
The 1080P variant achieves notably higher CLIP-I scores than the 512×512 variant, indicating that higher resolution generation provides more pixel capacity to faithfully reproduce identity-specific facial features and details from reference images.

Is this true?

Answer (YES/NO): NO